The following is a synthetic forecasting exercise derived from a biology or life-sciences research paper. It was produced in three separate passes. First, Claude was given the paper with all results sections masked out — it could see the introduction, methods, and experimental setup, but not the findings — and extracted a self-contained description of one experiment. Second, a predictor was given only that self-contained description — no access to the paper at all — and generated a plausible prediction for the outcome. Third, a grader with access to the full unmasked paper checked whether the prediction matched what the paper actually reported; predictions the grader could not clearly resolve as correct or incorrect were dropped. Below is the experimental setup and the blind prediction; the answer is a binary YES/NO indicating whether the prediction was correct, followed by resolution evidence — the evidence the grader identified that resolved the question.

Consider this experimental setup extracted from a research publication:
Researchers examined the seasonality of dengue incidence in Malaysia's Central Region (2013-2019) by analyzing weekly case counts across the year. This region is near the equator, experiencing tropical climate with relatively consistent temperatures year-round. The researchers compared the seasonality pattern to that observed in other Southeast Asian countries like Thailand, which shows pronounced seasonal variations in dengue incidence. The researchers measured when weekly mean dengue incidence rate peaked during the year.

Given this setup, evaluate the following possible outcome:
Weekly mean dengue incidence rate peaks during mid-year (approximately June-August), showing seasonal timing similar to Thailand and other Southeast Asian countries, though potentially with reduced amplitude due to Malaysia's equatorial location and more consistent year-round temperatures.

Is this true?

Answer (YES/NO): NO